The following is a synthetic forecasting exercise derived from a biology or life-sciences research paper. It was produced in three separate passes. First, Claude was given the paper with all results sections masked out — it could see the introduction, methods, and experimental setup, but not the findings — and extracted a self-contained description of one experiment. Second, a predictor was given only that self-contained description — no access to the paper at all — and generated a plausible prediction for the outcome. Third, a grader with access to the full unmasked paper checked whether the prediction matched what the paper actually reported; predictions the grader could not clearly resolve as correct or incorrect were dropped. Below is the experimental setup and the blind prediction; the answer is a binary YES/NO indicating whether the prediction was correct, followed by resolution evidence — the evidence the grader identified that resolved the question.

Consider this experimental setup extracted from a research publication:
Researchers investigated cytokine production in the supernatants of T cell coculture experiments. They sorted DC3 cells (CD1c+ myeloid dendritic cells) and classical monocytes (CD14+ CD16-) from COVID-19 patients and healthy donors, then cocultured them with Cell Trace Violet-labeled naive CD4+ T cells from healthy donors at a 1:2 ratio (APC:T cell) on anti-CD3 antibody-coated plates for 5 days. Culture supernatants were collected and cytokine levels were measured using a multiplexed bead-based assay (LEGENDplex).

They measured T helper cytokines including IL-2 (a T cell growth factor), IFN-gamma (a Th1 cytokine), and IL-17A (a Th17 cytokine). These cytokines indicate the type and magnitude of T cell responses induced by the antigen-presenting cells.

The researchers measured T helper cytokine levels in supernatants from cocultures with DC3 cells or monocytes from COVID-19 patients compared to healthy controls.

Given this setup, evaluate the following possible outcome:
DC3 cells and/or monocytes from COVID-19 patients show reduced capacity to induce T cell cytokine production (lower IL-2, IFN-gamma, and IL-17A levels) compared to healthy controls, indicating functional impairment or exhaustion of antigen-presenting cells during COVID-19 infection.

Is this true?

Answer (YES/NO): YES